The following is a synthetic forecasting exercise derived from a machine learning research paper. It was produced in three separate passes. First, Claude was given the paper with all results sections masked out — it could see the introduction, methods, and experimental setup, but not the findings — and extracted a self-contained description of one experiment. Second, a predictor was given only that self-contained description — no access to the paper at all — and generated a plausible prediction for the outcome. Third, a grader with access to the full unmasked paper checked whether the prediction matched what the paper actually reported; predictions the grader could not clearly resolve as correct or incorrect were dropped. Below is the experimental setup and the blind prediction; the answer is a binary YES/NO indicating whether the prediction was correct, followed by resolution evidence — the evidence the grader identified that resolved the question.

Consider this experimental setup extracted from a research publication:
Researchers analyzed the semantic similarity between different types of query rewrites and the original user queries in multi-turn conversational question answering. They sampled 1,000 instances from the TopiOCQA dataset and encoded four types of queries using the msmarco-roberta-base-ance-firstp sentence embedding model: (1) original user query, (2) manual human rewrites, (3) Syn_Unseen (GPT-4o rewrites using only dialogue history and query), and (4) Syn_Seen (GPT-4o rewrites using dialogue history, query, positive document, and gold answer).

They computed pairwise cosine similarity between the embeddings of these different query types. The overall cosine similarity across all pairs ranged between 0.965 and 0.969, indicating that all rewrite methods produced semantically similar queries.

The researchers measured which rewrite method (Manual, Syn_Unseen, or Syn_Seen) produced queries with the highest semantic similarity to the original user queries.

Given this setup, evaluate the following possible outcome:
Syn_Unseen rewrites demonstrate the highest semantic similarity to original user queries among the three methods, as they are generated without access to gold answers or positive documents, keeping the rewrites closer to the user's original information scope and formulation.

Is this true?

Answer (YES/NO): NO